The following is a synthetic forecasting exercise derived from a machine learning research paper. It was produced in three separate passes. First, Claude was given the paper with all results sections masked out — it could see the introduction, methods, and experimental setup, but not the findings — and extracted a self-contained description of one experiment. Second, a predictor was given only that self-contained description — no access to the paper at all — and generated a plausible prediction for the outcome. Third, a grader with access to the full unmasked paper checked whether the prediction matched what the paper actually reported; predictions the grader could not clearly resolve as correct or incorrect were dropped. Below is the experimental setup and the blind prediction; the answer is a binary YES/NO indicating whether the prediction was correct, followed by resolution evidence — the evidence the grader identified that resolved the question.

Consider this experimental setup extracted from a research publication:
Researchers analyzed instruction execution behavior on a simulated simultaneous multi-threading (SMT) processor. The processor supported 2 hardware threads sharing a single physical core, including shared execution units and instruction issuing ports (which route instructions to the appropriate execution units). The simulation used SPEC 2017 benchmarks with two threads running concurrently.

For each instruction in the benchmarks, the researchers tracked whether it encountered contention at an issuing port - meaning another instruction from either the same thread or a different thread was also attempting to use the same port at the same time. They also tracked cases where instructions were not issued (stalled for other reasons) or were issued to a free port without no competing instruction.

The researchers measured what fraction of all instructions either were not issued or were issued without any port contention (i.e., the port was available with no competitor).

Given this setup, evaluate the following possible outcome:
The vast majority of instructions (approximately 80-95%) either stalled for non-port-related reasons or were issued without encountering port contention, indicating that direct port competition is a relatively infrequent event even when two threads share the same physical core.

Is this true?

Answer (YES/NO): NO